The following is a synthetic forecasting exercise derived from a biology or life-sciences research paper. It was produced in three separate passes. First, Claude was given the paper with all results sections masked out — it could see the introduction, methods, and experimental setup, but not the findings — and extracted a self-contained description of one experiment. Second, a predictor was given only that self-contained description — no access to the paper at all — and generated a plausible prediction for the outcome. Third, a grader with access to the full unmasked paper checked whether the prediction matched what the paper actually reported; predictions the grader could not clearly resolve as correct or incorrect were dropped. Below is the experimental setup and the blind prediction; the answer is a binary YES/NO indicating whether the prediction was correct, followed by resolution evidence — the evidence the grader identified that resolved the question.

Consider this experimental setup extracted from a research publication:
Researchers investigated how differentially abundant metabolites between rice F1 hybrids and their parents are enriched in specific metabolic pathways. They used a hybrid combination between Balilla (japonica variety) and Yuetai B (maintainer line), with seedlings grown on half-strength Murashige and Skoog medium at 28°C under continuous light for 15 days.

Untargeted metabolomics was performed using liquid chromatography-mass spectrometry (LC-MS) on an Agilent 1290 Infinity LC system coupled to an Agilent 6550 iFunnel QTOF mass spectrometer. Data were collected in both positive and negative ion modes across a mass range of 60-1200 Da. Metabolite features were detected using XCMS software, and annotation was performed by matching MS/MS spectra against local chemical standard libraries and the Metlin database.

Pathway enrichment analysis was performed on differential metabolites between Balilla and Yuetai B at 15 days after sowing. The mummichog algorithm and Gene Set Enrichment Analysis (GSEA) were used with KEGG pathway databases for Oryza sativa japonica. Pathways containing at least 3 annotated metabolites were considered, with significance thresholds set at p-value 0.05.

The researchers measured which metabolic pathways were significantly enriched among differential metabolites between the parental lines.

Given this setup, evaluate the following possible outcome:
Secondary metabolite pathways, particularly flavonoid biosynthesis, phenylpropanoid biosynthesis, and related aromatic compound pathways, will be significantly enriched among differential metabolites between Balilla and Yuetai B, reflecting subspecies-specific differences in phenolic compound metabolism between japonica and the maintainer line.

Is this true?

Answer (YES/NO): YES